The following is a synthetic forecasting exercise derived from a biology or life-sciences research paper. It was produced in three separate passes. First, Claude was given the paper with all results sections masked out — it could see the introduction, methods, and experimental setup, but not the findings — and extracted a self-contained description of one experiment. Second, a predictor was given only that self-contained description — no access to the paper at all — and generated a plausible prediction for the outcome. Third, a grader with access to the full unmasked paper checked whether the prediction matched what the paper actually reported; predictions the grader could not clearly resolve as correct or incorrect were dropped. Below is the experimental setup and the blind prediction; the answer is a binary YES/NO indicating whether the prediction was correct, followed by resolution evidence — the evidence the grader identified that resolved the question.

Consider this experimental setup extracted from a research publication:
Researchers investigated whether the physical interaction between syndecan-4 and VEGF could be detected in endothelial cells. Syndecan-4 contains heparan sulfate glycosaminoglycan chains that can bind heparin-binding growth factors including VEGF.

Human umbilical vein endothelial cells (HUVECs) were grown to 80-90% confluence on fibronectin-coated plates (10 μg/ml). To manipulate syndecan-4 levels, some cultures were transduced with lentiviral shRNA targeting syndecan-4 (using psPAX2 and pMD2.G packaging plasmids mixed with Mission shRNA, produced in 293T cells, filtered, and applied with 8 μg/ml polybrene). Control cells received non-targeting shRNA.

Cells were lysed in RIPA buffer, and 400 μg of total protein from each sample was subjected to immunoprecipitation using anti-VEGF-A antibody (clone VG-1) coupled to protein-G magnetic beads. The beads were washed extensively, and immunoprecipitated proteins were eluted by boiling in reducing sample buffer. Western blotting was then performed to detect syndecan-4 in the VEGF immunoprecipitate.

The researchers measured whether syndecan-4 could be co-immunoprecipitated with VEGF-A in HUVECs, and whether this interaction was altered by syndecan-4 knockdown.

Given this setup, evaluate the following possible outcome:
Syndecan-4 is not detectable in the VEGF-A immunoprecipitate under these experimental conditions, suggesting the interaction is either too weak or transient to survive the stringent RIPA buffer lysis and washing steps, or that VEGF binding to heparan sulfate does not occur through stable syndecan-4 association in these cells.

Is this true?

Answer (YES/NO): NO